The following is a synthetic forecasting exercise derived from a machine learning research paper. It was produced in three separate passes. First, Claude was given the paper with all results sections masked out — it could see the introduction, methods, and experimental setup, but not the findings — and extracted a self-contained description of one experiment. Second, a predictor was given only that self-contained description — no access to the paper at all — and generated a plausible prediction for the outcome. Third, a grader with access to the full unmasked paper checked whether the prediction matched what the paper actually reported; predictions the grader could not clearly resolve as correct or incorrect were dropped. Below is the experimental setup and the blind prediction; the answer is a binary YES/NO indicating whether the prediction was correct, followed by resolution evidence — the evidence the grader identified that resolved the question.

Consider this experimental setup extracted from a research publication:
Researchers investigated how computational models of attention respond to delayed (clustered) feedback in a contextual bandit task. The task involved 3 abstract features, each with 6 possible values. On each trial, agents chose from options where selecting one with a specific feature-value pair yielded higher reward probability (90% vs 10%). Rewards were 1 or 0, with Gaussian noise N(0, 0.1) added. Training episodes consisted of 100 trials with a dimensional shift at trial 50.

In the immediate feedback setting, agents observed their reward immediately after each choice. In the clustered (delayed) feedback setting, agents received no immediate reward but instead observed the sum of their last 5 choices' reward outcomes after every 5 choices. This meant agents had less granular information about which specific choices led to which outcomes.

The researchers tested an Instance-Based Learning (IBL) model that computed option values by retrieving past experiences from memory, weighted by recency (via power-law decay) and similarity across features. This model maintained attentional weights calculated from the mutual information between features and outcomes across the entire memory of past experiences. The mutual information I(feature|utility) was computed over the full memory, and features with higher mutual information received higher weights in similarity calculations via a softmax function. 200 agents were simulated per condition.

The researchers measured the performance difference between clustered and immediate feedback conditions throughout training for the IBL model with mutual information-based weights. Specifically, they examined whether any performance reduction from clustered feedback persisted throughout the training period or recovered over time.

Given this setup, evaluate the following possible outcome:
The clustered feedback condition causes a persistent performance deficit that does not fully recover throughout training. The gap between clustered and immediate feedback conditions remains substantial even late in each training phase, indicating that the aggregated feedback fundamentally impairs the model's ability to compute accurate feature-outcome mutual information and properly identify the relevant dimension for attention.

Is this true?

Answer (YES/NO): YES